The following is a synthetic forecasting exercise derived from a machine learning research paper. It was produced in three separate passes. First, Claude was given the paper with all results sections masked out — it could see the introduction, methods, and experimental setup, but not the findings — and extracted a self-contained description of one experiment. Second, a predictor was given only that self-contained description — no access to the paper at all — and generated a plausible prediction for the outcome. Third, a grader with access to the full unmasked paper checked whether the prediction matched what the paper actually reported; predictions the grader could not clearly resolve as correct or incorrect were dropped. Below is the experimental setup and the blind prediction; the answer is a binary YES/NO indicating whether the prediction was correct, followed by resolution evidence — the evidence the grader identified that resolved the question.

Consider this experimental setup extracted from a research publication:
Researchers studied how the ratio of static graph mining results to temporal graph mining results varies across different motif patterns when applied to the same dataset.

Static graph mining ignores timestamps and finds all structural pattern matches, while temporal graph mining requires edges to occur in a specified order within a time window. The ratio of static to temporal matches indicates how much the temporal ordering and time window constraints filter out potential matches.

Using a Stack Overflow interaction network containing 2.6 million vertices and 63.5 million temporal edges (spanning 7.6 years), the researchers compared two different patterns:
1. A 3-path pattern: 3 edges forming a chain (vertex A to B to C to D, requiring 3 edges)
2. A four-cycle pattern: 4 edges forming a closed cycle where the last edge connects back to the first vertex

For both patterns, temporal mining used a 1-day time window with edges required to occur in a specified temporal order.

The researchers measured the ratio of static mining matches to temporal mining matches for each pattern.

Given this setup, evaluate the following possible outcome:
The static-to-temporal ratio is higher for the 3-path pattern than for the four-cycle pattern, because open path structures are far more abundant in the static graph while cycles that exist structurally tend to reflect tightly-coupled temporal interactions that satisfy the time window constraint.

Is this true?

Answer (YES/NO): YES